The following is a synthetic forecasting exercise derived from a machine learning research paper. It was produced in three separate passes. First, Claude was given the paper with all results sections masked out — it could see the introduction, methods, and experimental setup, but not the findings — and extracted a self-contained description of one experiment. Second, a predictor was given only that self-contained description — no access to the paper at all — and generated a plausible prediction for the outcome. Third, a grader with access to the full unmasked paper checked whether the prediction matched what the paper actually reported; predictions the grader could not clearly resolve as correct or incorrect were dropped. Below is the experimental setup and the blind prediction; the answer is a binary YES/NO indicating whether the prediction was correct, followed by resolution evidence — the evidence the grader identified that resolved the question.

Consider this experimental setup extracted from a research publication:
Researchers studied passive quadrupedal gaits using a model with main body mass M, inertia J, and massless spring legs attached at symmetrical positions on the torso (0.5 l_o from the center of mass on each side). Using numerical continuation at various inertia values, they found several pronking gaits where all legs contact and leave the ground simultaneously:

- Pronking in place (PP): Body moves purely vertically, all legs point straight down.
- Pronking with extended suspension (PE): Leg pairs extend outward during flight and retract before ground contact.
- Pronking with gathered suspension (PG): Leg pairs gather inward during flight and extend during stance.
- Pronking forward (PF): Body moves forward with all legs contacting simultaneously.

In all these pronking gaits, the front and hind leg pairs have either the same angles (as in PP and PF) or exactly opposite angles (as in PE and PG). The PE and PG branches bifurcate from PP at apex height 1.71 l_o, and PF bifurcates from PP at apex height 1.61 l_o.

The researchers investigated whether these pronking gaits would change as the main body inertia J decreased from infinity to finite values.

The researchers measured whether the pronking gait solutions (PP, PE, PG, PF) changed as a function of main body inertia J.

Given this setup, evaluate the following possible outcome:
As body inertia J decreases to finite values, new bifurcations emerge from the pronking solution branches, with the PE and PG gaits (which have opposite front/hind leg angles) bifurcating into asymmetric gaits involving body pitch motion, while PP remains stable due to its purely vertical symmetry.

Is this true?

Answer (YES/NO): NO